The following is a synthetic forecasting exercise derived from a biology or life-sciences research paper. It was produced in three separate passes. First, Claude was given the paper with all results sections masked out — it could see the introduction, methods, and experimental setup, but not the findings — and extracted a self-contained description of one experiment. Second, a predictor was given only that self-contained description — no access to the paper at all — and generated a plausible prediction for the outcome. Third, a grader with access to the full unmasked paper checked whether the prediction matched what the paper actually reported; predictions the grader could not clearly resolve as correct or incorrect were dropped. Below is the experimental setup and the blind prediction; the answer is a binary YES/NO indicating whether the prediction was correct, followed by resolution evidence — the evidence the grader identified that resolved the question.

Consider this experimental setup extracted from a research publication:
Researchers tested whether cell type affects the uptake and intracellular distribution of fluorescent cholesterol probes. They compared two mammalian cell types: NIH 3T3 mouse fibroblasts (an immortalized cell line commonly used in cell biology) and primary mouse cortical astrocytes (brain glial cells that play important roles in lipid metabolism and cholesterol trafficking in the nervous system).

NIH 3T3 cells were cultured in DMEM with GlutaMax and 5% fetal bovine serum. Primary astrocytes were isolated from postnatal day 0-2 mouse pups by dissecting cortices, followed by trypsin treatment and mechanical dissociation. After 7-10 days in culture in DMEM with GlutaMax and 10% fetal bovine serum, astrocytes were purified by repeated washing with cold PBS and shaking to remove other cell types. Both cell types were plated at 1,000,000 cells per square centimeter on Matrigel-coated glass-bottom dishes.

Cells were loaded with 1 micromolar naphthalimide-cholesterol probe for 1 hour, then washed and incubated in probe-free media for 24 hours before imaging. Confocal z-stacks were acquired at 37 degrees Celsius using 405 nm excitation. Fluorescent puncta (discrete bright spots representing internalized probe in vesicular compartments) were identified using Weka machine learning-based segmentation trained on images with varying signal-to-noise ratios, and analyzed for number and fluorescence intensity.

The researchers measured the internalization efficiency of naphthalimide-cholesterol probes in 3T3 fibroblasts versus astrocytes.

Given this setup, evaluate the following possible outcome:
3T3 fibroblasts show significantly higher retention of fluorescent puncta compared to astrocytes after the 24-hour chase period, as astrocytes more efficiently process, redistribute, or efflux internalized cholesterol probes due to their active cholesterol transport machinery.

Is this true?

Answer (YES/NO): NO